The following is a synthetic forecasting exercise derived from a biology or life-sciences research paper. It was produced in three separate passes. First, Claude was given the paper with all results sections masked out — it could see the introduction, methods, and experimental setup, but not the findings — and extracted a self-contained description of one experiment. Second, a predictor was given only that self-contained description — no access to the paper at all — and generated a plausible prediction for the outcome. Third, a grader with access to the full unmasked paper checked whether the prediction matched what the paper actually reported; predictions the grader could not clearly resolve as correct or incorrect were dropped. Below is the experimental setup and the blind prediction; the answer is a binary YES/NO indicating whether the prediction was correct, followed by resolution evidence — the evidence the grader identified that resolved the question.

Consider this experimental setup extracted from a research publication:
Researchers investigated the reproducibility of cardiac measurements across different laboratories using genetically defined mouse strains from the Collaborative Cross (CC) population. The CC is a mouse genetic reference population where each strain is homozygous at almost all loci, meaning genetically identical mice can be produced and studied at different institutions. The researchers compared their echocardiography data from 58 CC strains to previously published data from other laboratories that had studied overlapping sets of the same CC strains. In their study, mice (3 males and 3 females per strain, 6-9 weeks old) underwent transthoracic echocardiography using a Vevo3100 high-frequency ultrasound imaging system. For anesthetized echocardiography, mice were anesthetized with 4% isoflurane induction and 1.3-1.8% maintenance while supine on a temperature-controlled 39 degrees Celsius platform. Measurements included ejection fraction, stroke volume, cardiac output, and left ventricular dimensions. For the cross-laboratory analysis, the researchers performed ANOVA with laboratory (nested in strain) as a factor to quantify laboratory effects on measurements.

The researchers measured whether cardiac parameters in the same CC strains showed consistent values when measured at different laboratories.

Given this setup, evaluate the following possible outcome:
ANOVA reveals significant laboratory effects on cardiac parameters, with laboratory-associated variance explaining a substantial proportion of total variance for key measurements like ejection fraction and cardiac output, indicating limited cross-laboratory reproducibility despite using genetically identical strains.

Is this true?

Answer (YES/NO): NO